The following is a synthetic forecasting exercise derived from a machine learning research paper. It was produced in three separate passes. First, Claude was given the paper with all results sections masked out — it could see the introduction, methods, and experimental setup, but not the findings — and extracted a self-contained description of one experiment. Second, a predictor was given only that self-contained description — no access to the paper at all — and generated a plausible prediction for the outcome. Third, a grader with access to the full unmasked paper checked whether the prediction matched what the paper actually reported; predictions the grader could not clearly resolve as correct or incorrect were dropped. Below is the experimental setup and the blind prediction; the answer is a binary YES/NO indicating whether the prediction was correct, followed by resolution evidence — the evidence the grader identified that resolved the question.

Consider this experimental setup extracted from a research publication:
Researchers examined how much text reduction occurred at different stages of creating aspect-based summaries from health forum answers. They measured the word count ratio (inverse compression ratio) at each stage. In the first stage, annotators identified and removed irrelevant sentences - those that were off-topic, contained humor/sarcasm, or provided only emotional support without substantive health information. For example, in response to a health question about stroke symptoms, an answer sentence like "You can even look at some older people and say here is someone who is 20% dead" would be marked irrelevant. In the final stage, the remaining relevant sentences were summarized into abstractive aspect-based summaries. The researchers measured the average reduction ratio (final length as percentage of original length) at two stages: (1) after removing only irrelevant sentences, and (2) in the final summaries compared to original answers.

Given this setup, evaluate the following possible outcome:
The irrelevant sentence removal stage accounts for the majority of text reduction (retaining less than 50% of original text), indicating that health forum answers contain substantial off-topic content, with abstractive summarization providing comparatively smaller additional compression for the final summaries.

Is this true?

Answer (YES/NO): NO